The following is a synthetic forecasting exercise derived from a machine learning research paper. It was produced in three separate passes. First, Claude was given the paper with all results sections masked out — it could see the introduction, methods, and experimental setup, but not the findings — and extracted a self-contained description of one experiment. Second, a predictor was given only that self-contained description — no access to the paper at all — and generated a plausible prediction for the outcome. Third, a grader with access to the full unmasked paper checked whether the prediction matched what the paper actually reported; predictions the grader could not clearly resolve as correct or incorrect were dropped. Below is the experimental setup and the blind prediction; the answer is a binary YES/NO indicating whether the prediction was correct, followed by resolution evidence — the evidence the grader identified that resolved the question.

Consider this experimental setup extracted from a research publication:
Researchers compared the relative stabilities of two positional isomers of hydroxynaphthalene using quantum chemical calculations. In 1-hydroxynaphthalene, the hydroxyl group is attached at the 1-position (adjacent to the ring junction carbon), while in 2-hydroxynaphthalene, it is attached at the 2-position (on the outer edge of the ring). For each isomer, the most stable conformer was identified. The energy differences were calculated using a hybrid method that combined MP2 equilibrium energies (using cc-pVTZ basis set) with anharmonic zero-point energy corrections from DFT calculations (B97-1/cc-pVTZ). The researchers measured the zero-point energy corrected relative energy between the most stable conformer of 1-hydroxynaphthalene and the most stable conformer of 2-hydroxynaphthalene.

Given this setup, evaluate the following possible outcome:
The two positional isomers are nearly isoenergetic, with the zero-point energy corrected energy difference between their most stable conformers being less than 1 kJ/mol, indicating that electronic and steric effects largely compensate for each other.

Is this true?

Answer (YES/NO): YES